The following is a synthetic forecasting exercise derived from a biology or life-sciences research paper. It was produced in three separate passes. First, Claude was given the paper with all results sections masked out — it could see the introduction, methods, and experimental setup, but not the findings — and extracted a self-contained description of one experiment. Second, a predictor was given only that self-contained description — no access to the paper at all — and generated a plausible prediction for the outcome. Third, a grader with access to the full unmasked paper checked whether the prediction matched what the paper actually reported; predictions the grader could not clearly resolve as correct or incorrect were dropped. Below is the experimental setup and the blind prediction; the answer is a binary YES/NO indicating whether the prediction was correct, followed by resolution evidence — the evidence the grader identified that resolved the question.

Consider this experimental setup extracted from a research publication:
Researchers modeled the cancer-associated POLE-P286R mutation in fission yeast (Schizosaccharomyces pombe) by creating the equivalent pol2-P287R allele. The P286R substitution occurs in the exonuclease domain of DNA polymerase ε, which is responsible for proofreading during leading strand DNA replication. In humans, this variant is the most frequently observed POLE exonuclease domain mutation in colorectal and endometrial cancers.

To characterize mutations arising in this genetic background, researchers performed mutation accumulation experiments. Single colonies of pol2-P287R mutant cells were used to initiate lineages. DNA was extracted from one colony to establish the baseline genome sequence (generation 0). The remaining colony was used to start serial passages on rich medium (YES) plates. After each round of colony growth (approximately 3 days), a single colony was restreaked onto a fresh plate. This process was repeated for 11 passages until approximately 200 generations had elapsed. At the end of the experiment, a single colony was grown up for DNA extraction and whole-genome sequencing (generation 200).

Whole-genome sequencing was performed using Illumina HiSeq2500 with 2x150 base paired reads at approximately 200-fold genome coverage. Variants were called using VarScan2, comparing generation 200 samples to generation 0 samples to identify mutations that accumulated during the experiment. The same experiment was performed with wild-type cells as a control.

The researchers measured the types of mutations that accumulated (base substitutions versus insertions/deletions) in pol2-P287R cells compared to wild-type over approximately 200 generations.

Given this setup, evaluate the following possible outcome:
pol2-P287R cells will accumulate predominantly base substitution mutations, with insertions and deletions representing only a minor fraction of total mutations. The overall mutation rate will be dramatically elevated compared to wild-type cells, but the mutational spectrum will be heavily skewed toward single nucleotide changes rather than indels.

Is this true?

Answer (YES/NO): YES